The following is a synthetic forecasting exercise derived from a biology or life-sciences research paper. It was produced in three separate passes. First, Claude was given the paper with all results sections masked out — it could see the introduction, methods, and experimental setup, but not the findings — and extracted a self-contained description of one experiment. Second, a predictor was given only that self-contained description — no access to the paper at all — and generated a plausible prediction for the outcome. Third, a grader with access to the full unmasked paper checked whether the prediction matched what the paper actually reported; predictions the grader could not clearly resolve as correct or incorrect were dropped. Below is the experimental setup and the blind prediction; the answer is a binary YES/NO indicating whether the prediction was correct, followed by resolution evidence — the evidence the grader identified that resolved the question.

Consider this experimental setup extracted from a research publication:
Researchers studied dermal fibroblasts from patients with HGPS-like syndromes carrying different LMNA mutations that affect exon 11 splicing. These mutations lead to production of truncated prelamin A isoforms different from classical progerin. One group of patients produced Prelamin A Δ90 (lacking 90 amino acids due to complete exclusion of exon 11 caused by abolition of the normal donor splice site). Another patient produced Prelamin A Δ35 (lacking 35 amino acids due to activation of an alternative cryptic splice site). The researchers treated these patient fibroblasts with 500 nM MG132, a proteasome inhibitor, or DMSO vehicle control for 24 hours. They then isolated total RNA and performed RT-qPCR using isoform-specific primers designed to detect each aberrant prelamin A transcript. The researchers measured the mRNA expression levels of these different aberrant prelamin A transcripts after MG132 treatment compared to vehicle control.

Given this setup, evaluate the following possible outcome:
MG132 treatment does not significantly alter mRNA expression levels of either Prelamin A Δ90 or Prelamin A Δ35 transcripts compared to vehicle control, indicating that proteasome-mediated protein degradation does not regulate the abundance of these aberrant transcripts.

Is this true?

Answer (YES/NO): NO